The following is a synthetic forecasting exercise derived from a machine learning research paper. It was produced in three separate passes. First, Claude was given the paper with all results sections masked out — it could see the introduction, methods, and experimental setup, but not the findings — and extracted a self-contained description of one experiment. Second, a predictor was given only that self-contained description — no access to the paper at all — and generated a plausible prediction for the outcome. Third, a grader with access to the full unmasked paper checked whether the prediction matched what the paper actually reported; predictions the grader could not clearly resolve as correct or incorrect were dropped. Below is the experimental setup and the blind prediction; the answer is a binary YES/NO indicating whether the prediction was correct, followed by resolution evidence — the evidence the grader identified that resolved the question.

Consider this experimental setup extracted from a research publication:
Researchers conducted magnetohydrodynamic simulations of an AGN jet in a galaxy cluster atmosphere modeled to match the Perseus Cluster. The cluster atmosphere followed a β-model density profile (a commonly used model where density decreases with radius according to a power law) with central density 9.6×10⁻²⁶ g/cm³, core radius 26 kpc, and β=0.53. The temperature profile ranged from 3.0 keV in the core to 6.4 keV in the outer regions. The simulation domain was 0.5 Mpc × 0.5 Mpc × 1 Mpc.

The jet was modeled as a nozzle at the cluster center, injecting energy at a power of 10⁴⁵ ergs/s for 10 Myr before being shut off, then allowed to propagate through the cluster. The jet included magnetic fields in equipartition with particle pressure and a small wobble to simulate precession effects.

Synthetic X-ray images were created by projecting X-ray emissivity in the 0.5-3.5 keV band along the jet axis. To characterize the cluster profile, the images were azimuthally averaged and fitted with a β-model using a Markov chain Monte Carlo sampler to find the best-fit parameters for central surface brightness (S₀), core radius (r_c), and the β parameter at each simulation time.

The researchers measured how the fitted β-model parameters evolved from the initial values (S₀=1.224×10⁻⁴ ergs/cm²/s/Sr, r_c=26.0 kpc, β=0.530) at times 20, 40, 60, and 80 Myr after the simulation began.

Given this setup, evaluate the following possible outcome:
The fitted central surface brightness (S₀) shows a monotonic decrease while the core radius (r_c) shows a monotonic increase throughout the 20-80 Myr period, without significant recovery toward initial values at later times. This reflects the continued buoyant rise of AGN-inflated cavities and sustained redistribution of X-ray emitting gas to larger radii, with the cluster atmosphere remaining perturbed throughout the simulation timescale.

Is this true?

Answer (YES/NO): NO